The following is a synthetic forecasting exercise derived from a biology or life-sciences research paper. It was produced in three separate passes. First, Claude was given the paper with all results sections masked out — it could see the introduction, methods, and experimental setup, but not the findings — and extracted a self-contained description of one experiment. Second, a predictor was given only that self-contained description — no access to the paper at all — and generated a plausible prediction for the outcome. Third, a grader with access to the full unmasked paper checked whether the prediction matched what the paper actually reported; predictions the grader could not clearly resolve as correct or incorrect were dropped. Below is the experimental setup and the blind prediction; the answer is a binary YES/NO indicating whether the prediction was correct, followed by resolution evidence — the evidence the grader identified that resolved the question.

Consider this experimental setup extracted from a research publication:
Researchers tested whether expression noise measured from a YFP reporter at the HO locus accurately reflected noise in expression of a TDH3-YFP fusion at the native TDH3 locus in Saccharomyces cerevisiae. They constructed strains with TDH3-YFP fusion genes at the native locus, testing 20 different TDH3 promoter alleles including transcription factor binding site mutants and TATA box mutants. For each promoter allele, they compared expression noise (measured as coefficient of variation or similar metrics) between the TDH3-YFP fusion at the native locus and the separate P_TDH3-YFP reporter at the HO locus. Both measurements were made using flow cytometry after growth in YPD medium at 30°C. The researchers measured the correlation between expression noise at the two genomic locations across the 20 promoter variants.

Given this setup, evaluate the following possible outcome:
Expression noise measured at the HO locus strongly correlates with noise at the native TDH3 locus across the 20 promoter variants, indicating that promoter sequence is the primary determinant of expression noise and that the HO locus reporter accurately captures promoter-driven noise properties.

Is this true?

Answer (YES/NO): YES